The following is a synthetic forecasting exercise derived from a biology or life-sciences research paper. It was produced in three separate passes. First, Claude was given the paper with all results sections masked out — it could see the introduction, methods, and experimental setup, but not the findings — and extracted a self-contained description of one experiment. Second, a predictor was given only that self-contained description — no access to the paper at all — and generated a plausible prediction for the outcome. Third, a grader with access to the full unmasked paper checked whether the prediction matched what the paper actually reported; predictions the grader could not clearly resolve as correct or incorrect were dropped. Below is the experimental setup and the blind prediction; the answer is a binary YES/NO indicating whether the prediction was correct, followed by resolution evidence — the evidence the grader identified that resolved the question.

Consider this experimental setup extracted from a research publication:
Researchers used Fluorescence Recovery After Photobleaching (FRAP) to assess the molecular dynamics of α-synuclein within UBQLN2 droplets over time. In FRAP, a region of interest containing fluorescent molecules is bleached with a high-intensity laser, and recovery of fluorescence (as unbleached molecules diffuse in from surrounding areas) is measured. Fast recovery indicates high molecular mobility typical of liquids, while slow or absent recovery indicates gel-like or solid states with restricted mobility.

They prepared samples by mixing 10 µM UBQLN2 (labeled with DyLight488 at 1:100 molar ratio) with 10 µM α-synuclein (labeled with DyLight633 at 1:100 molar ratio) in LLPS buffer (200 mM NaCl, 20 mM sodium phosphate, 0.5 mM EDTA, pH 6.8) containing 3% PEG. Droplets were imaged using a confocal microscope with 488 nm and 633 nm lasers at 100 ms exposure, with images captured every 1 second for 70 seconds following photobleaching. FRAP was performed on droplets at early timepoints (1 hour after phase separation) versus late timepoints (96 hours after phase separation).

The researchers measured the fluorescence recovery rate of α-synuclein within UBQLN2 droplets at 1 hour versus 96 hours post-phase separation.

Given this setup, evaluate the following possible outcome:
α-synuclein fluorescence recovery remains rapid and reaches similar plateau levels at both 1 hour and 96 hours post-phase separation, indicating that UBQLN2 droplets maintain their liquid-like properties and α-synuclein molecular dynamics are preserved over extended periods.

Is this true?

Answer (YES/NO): NO